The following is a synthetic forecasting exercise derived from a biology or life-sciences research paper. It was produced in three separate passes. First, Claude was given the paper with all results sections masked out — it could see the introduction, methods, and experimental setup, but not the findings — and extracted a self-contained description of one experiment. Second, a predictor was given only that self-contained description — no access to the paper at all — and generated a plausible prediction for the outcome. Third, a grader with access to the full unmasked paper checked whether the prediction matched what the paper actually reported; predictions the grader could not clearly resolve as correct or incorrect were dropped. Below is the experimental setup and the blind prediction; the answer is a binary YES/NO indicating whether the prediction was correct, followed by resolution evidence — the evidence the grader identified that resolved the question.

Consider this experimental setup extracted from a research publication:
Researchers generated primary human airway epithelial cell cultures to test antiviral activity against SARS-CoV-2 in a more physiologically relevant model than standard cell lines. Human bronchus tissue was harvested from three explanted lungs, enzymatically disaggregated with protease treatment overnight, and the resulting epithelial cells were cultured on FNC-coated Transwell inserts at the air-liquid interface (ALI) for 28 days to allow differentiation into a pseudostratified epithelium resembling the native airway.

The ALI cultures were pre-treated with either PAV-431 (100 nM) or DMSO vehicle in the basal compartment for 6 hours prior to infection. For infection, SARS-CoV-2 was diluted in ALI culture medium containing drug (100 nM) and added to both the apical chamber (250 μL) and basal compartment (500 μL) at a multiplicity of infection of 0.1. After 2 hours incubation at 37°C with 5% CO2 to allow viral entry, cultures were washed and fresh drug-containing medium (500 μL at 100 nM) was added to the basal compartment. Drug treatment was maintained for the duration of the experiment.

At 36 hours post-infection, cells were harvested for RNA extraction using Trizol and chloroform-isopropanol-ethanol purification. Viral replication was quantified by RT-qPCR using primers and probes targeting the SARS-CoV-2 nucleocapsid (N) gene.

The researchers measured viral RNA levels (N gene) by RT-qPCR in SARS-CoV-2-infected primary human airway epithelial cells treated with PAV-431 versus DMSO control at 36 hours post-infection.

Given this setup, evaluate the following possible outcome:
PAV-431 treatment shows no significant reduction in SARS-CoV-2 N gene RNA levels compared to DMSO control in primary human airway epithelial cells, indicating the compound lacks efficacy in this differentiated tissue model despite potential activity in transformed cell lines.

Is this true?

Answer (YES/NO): NO